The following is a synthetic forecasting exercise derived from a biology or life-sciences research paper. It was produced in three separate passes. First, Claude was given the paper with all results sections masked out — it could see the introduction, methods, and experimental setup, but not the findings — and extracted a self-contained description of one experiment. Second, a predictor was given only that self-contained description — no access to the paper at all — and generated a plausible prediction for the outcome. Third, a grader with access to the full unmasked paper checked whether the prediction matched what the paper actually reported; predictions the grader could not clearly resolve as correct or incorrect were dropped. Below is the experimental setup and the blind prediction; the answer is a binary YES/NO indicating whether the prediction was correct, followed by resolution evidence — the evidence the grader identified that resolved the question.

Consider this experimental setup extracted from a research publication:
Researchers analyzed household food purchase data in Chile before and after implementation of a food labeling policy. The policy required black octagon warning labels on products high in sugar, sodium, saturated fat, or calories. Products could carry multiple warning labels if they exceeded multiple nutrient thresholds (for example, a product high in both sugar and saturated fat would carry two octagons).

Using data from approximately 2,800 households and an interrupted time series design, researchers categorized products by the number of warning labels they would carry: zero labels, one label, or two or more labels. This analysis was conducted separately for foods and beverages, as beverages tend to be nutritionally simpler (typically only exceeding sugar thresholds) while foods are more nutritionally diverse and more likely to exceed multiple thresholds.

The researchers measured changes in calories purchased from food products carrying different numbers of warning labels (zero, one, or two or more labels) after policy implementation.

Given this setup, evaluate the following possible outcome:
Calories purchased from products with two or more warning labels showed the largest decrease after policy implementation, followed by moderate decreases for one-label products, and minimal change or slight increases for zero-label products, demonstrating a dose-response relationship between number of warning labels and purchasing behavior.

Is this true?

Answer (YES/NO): NO